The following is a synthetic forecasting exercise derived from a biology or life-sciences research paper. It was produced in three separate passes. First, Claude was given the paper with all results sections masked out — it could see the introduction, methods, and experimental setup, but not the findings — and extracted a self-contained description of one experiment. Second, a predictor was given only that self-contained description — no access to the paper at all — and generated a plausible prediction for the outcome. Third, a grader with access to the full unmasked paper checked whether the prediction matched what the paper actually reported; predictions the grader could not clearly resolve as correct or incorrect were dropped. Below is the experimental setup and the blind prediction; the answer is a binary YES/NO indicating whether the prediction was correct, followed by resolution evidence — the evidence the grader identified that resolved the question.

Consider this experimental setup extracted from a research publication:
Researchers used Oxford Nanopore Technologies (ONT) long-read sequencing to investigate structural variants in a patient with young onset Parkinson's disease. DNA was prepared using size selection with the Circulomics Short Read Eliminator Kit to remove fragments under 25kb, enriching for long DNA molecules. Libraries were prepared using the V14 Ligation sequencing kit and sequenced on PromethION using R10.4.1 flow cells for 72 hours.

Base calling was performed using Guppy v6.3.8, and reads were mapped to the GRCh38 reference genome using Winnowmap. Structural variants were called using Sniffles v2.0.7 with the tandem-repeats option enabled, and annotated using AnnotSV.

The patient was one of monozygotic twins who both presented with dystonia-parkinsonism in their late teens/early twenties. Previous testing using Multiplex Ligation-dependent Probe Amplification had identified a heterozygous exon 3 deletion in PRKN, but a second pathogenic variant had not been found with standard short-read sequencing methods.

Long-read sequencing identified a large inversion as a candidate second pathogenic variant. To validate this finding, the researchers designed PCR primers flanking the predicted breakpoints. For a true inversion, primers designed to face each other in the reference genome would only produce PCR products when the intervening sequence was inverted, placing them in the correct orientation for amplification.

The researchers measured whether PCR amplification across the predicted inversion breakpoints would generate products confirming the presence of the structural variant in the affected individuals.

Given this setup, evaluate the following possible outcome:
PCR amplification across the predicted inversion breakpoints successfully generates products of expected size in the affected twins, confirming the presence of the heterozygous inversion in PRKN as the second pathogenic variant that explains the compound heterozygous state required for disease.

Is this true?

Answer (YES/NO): YES